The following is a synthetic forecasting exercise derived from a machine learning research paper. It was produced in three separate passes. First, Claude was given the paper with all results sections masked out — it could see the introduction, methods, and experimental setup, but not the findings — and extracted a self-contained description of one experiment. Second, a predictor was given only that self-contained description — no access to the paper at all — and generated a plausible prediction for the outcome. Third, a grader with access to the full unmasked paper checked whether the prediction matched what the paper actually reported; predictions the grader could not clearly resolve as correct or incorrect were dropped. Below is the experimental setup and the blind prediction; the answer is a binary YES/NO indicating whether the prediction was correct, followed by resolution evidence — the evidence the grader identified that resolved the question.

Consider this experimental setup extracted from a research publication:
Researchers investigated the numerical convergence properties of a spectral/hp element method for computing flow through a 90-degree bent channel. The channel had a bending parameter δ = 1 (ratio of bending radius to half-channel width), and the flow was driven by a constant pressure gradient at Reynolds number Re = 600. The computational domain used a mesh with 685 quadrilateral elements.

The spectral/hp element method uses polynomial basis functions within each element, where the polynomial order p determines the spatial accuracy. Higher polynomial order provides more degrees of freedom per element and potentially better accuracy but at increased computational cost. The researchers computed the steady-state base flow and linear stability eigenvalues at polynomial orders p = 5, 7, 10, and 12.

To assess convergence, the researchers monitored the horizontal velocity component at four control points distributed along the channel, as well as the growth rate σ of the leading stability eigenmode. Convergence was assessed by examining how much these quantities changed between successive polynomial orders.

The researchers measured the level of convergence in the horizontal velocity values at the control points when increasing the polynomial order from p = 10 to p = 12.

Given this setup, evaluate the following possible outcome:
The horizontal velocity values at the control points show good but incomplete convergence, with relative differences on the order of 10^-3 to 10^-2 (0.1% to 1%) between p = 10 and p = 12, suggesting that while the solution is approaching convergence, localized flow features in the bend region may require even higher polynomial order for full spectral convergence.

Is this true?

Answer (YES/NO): NO